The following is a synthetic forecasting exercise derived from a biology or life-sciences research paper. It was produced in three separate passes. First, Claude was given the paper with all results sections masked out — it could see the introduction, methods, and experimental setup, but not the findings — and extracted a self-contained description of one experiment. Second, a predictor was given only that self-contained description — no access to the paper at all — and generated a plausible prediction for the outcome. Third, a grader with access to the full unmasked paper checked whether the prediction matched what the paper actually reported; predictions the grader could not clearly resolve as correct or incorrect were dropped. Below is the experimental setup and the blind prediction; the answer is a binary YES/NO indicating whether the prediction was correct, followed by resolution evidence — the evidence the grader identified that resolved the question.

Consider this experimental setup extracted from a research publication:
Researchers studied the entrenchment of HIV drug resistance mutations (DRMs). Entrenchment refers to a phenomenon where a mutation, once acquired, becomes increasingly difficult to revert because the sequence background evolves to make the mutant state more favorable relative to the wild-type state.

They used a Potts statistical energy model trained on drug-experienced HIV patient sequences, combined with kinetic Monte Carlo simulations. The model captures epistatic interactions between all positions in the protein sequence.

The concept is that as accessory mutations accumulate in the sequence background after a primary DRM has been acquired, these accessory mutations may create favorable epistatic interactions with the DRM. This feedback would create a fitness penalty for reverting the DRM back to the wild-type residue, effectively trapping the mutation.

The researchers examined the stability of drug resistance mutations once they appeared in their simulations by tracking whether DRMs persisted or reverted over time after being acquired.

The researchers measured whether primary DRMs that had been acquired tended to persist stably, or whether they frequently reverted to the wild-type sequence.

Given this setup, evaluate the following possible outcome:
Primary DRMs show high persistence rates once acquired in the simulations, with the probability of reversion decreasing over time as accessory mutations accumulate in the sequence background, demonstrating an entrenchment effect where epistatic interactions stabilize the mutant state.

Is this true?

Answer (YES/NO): YES